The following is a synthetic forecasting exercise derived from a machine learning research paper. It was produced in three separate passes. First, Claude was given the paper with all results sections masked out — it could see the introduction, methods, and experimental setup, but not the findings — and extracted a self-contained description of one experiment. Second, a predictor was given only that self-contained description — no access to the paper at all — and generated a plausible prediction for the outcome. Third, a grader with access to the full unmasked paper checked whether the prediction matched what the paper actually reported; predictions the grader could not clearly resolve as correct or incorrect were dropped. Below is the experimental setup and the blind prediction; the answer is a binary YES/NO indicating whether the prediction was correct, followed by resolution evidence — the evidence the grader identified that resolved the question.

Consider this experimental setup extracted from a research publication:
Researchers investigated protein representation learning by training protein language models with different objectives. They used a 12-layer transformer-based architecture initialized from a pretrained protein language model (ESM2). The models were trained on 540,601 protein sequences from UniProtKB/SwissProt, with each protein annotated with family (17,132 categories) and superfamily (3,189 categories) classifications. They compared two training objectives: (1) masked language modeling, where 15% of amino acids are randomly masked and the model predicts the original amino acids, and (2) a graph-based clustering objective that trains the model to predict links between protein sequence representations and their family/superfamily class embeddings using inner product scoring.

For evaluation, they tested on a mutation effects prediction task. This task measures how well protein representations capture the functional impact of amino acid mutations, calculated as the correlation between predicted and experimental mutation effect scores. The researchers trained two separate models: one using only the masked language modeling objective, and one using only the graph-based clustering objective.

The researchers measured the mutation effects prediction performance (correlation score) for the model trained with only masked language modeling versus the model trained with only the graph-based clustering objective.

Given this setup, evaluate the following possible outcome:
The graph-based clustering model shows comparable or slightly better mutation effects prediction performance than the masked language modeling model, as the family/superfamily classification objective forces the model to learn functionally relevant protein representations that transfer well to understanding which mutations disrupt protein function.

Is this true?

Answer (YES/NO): NO